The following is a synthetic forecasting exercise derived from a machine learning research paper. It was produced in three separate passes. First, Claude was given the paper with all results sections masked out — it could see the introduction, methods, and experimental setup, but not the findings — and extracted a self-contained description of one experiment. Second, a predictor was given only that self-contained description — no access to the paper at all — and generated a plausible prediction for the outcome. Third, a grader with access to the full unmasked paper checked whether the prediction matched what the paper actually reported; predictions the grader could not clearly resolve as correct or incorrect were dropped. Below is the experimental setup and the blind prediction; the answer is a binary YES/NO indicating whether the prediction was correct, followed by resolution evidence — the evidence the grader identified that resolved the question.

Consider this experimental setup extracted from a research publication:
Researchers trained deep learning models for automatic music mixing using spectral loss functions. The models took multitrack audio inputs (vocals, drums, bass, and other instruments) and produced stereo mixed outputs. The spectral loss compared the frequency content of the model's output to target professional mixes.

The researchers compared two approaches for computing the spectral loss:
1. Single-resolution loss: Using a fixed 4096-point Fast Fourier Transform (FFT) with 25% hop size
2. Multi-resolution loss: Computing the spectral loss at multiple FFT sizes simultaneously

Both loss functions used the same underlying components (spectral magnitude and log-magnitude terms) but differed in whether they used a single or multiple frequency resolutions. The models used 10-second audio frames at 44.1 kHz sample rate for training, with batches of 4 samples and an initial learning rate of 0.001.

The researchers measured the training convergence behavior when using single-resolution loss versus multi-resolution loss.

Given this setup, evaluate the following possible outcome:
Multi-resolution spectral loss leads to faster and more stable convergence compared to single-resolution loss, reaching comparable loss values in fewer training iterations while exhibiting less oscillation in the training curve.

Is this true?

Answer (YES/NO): NO